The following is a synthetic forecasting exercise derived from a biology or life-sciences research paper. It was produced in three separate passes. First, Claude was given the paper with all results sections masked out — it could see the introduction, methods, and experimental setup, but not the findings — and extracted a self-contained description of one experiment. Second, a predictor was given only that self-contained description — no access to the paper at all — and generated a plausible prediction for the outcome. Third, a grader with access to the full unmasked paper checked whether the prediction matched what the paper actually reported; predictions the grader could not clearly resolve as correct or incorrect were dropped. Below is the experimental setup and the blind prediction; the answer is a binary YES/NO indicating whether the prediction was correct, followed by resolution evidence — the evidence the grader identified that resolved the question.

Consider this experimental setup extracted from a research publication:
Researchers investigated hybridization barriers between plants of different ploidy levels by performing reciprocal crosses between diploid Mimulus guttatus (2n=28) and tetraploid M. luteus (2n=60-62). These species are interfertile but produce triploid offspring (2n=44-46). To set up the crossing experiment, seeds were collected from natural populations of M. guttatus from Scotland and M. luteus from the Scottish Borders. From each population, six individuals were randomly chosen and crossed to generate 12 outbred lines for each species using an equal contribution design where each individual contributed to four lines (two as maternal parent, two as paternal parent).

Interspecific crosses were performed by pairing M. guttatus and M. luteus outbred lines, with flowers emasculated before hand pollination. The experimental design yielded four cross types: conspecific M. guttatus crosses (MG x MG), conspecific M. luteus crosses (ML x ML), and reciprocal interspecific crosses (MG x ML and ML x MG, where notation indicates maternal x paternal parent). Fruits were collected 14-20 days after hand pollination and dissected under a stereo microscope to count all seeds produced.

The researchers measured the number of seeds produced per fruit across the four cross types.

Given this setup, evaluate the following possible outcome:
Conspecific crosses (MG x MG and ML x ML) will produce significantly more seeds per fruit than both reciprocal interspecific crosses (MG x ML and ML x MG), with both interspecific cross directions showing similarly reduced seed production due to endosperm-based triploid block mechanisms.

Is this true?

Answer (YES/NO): NO